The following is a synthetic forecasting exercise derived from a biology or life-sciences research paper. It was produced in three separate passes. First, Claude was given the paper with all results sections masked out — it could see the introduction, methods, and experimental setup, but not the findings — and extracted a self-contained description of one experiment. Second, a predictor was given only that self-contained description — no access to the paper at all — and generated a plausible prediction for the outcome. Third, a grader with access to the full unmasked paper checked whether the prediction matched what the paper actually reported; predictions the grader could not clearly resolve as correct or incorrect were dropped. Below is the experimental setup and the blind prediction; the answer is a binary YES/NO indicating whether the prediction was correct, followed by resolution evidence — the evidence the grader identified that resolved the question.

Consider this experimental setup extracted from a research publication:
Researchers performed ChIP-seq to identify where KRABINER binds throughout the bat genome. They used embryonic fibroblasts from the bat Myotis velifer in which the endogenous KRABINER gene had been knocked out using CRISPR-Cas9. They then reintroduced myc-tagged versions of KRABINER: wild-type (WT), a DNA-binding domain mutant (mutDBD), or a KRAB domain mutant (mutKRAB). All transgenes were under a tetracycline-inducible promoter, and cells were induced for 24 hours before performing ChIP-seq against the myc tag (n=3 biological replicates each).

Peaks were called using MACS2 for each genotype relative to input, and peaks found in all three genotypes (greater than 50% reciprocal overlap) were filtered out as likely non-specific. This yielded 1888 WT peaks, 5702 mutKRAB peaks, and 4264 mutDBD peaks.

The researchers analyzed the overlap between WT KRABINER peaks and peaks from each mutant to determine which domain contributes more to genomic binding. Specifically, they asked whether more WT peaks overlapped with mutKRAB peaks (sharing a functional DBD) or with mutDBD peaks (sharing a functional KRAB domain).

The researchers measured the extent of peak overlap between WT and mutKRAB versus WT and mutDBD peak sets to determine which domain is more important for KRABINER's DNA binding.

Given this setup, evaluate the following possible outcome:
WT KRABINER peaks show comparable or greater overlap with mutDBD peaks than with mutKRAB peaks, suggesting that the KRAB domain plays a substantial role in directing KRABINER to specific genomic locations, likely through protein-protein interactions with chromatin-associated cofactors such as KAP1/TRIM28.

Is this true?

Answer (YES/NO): NO